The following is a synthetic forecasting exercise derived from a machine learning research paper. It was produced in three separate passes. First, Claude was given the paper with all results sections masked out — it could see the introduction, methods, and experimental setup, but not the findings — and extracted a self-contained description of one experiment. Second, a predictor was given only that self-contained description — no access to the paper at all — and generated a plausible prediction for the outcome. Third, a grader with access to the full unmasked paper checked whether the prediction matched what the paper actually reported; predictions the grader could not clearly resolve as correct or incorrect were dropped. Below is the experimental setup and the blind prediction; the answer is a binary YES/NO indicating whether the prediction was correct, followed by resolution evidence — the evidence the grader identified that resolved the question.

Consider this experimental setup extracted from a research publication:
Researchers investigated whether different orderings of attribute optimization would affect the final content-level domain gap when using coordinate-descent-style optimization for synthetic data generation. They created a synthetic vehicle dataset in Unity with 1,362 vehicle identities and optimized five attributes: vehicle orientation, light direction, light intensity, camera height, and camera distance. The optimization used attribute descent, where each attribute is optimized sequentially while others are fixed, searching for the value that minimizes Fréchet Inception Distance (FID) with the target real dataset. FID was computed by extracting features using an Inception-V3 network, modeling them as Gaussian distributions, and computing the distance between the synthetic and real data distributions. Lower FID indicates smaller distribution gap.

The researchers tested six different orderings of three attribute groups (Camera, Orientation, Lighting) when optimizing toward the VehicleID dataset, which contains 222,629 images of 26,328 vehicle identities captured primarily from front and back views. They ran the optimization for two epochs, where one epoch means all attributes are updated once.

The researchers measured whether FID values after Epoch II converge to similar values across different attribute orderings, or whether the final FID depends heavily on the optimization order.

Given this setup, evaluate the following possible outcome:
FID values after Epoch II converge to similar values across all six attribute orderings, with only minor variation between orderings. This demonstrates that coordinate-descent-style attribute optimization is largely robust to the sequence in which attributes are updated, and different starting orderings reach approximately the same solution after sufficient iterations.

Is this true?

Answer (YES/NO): YES